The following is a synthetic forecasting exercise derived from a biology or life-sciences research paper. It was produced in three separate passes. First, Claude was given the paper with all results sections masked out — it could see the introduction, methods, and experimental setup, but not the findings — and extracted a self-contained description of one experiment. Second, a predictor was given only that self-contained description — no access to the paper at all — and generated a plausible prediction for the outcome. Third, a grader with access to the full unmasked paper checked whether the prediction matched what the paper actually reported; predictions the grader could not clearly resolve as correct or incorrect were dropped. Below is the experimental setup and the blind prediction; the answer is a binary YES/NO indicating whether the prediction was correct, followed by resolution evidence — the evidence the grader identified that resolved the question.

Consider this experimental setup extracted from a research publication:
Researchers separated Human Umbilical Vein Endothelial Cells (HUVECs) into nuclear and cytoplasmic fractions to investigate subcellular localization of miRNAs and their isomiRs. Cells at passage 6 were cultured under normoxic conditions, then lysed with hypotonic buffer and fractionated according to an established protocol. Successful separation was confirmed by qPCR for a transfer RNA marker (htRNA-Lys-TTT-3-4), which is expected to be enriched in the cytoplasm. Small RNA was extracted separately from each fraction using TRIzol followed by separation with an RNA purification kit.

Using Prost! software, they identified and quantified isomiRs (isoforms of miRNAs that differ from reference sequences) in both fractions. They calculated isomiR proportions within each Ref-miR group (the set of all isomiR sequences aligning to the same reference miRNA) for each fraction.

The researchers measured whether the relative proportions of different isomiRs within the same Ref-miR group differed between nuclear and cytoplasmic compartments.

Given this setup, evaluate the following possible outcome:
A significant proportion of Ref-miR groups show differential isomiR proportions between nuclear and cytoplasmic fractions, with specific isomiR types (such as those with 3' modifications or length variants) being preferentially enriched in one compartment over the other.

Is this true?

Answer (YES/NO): YES